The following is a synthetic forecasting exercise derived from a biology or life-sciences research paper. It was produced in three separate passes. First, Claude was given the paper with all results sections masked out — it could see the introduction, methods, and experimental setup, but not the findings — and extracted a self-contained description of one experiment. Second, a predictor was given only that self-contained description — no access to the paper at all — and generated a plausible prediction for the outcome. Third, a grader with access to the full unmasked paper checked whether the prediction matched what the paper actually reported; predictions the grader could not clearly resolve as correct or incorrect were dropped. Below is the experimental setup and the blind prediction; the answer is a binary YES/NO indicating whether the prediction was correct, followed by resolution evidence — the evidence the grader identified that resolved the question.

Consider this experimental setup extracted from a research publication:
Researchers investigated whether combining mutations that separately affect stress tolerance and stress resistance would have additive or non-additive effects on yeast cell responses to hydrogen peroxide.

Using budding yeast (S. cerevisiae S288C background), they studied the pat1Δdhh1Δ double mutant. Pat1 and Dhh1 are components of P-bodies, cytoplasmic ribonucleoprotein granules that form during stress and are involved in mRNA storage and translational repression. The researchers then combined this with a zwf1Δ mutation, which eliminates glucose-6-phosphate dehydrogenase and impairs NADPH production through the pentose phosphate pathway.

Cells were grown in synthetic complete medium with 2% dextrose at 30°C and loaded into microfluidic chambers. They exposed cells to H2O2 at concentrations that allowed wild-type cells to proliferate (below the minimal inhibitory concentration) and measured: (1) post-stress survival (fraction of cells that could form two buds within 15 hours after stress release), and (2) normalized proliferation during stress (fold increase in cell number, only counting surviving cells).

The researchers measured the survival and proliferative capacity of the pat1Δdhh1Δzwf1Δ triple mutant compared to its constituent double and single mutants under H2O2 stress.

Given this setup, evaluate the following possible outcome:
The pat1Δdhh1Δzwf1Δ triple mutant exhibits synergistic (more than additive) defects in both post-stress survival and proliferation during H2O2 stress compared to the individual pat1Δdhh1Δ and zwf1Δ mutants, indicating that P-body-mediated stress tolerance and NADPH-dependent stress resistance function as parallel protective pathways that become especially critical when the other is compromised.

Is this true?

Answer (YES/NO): NO